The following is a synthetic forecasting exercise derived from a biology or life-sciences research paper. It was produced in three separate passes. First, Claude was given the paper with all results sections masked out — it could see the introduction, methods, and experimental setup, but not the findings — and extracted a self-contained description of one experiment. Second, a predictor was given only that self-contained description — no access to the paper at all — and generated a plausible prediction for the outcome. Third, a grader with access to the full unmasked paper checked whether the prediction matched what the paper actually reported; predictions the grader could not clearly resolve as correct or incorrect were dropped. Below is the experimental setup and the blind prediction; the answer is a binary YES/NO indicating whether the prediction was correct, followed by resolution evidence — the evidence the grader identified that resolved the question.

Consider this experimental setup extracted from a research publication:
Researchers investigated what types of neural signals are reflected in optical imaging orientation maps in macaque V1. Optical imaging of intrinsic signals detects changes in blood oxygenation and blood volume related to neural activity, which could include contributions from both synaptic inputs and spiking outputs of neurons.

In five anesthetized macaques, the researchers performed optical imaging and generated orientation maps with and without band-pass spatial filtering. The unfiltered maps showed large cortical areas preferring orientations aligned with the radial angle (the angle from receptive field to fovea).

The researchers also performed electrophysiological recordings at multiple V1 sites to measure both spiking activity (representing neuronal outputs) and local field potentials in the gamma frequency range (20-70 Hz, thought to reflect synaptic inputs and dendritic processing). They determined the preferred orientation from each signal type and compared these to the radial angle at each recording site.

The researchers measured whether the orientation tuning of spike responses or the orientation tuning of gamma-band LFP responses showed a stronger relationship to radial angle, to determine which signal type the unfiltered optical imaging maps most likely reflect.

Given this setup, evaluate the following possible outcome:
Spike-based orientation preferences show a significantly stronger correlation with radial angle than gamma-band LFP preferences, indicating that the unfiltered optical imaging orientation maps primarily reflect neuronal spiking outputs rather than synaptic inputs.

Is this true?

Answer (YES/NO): NO